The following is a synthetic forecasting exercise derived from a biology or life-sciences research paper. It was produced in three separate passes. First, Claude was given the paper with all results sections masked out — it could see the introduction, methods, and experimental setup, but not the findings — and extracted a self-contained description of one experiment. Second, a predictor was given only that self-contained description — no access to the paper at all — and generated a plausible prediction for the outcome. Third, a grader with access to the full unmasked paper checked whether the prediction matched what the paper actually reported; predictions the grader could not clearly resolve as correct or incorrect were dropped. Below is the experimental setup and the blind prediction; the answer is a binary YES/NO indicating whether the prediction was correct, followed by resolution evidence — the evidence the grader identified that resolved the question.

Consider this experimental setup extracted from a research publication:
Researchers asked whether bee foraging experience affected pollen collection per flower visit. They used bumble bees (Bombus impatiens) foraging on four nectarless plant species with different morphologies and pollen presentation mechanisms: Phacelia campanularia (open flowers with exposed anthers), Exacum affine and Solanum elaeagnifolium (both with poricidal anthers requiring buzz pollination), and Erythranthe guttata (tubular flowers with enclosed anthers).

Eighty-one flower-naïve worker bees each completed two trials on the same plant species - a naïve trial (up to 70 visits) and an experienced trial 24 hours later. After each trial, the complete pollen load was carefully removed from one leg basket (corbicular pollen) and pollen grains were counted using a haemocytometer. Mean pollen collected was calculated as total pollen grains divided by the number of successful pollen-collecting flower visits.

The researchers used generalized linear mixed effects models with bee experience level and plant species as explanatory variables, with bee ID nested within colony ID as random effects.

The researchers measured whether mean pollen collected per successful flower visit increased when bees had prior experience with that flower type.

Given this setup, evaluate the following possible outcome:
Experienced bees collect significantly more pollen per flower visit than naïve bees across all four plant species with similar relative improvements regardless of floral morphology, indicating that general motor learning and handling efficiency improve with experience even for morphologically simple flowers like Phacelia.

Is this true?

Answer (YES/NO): YES